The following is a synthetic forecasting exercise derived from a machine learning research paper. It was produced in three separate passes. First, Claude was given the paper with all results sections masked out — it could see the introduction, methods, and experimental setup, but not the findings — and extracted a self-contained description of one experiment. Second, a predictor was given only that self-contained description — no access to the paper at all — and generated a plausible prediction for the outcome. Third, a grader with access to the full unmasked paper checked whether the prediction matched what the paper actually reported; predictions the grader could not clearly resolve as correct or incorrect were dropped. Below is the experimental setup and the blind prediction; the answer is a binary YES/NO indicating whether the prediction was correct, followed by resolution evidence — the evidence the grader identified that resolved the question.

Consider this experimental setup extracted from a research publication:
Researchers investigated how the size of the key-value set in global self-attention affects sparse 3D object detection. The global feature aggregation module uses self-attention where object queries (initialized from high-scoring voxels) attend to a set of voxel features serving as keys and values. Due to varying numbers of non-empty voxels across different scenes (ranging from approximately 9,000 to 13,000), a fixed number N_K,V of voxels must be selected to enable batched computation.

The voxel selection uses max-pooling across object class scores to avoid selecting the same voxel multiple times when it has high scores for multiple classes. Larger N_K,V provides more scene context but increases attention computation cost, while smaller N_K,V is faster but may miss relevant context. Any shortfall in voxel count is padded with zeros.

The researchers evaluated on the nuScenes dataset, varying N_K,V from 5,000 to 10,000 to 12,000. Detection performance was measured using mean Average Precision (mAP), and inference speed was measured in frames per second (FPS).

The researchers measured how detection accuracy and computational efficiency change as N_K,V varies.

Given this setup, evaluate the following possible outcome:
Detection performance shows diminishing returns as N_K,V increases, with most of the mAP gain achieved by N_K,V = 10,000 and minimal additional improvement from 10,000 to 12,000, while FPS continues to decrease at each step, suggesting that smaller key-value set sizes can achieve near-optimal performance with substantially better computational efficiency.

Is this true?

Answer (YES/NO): YES